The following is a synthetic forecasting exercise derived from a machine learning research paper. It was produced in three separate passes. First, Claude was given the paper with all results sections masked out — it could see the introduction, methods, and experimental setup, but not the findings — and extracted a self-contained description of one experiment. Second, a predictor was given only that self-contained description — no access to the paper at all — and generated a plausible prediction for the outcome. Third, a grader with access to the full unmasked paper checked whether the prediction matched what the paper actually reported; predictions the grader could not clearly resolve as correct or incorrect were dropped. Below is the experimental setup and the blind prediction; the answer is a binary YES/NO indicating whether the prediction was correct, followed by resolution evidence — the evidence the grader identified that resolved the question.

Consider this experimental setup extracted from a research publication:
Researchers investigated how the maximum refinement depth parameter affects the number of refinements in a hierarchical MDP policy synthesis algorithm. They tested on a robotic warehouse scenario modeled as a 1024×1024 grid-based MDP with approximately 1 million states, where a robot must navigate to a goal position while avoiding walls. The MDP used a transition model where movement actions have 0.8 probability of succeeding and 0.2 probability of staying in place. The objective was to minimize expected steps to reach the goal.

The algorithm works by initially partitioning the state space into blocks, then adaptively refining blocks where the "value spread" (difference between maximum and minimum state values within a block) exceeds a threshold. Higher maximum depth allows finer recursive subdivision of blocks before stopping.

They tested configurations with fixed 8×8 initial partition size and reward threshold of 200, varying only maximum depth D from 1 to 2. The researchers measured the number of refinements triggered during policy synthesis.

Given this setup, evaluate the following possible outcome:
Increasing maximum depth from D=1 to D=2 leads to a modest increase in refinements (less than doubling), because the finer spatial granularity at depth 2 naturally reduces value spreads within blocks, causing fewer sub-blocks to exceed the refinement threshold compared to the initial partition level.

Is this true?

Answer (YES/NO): NO